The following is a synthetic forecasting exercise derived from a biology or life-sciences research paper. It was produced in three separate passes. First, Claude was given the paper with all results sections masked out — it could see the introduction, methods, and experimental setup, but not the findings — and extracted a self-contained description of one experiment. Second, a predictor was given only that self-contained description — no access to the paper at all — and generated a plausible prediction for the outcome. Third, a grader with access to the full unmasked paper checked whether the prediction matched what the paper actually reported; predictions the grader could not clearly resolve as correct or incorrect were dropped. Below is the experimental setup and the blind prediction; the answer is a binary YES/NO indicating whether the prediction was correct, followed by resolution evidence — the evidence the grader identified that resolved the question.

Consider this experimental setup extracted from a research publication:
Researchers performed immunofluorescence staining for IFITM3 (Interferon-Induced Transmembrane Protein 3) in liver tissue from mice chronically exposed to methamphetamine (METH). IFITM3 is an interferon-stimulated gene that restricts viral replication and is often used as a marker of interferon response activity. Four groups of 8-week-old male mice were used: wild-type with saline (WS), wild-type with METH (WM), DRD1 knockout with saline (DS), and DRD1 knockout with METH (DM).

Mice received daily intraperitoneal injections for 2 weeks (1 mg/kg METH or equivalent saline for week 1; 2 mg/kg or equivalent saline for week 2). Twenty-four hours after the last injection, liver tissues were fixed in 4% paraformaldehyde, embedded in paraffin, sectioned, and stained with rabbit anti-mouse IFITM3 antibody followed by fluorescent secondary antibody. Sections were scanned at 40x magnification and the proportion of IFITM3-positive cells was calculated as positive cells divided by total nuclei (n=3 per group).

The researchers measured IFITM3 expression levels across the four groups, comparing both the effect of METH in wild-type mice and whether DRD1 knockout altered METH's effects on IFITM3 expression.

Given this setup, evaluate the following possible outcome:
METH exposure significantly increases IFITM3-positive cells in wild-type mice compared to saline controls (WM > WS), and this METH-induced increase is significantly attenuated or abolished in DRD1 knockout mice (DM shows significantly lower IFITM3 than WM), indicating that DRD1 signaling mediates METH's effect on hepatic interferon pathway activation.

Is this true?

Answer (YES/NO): NO